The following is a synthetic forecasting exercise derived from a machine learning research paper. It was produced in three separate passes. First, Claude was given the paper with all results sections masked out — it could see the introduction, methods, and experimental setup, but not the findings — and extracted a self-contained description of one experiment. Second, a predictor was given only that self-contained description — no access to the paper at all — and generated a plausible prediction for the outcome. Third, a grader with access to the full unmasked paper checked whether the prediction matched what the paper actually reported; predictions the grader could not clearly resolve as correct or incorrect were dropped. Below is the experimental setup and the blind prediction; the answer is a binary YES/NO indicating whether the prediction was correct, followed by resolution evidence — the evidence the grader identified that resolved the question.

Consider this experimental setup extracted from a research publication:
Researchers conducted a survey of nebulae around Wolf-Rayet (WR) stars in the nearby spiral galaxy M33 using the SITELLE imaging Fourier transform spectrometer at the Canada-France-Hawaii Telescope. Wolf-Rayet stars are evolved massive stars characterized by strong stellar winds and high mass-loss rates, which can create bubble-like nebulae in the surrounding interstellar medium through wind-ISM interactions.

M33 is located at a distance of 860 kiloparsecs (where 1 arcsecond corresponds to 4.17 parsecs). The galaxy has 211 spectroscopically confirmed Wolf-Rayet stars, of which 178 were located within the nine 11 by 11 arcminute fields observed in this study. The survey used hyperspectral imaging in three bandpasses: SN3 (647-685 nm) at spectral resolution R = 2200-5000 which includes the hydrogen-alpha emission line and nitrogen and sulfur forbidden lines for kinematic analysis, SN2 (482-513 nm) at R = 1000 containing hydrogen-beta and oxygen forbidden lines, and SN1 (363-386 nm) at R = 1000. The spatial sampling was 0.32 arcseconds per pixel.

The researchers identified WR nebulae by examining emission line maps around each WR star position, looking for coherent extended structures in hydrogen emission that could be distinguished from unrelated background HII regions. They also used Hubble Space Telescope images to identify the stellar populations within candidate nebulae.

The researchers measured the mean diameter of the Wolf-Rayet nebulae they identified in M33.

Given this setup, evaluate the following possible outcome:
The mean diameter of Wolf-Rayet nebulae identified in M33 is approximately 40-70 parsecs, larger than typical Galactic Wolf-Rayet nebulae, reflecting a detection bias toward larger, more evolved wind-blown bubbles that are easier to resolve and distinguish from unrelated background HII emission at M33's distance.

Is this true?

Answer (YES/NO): NO